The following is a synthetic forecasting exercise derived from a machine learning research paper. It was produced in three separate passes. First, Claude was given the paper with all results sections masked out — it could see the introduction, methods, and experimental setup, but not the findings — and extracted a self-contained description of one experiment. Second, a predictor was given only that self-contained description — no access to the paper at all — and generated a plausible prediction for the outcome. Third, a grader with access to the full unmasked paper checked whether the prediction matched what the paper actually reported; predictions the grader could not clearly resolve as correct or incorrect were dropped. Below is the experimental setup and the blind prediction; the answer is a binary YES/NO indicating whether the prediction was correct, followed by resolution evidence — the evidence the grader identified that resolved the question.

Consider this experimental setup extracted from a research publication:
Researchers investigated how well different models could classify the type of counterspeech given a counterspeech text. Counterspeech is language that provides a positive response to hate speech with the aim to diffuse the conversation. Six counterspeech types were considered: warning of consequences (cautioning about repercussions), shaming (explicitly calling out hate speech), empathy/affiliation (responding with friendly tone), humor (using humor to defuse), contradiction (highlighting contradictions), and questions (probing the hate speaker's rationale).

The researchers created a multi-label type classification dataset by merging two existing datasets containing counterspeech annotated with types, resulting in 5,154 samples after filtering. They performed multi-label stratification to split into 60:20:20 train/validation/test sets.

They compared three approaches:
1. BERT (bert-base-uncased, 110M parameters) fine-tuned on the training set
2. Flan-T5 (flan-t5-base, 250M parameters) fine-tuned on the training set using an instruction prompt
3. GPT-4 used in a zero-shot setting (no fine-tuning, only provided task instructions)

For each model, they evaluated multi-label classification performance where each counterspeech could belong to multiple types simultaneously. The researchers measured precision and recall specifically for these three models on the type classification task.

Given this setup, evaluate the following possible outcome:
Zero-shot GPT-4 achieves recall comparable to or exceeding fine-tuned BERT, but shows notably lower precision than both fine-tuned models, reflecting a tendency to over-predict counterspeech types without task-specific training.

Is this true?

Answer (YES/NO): NO